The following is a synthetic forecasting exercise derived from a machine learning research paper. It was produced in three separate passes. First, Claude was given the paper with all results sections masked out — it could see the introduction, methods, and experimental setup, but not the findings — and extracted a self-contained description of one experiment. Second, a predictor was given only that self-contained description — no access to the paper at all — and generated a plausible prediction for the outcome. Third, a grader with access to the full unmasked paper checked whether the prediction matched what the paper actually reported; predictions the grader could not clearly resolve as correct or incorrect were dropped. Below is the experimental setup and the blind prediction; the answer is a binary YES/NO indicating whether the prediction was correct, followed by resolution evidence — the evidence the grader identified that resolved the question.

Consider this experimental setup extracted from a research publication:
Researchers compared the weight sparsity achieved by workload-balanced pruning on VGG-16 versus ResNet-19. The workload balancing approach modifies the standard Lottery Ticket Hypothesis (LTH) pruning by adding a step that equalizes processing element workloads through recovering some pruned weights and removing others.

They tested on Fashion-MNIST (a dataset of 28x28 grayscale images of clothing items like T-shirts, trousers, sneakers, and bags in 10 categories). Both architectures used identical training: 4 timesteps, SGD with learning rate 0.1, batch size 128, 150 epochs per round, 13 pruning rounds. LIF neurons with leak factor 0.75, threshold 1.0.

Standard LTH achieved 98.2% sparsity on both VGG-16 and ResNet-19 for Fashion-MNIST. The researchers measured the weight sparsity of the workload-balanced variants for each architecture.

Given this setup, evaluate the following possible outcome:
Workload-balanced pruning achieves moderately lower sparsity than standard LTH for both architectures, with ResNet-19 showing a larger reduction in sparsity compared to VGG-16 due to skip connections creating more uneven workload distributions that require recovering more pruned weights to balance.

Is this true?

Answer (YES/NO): NO